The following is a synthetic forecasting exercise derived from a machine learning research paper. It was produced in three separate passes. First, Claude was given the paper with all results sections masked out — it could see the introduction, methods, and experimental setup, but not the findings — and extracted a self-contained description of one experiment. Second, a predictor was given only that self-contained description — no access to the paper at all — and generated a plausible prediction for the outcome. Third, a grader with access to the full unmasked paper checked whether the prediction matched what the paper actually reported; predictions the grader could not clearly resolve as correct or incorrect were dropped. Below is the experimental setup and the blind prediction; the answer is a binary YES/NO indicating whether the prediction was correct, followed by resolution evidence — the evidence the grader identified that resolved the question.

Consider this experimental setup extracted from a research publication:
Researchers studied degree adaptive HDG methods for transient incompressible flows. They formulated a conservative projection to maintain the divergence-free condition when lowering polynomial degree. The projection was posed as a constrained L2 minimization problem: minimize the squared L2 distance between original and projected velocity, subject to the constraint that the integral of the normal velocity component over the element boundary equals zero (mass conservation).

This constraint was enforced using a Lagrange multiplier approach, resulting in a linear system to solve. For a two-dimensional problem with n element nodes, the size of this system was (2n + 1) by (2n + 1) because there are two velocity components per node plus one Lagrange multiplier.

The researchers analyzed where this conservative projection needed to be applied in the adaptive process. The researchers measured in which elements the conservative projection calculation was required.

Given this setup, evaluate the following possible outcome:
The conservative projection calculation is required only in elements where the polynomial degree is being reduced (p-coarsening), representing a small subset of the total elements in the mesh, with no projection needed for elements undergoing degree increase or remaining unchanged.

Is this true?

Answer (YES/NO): YES